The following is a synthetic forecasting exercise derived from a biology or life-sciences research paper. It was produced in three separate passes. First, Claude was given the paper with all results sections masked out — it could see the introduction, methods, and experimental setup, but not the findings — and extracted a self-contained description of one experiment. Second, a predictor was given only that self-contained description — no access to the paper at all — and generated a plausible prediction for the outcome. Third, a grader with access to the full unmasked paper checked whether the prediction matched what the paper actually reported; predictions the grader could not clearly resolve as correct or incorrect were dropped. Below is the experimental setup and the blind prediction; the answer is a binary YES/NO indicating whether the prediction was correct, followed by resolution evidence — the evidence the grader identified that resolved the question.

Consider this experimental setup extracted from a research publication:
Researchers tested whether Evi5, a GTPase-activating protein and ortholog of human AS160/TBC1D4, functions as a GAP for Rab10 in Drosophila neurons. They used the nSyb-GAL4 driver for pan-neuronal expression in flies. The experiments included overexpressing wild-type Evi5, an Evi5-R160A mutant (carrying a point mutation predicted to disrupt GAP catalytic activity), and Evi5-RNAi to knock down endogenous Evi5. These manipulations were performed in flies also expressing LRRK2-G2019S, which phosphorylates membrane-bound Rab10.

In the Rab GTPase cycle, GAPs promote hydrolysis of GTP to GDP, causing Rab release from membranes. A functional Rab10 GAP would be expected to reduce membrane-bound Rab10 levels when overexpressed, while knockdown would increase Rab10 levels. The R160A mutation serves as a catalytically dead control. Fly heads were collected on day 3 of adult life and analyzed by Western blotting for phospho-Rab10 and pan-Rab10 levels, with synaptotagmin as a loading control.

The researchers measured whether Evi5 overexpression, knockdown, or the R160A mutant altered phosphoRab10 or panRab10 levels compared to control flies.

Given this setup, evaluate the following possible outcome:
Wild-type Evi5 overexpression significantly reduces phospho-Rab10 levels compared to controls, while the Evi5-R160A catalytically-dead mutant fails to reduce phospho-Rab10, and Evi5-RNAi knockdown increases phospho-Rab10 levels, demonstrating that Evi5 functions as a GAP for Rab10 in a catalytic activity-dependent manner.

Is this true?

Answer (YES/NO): NO